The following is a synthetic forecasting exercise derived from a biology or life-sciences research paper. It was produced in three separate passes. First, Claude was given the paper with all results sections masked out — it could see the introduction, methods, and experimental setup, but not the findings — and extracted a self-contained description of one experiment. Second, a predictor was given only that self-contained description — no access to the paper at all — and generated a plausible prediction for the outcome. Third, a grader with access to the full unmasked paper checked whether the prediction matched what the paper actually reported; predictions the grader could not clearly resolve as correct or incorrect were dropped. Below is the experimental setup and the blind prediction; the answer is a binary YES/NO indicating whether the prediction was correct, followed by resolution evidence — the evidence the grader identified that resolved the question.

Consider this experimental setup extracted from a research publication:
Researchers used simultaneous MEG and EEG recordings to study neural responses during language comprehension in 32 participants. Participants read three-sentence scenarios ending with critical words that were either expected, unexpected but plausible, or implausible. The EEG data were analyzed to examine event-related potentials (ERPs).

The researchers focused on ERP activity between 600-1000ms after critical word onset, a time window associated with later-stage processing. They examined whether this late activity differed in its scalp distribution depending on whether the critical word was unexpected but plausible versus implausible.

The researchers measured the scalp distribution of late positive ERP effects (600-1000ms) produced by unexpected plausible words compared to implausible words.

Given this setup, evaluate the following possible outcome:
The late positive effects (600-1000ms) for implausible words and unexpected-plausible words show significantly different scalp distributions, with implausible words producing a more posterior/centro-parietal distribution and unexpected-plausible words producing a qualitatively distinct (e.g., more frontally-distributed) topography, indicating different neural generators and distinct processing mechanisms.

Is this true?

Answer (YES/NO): YES